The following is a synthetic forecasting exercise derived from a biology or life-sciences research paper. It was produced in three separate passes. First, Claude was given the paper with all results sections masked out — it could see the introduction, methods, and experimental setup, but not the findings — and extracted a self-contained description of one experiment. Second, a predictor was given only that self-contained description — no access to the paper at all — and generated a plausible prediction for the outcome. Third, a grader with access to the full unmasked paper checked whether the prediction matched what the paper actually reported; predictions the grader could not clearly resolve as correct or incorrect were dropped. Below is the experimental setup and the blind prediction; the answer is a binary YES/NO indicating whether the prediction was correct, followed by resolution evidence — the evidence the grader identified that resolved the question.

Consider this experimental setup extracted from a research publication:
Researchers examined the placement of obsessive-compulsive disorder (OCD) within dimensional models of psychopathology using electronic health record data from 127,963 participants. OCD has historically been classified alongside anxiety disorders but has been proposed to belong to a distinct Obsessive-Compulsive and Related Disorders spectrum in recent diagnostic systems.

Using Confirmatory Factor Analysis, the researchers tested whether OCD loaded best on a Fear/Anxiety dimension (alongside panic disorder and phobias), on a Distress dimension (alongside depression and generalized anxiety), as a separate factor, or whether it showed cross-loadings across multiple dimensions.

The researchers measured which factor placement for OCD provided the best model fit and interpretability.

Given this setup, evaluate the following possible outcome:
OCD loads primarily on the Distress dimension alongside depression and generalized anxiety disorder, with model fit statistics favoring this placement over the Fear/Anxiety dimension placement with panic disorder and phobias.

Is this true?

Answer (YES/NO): NO